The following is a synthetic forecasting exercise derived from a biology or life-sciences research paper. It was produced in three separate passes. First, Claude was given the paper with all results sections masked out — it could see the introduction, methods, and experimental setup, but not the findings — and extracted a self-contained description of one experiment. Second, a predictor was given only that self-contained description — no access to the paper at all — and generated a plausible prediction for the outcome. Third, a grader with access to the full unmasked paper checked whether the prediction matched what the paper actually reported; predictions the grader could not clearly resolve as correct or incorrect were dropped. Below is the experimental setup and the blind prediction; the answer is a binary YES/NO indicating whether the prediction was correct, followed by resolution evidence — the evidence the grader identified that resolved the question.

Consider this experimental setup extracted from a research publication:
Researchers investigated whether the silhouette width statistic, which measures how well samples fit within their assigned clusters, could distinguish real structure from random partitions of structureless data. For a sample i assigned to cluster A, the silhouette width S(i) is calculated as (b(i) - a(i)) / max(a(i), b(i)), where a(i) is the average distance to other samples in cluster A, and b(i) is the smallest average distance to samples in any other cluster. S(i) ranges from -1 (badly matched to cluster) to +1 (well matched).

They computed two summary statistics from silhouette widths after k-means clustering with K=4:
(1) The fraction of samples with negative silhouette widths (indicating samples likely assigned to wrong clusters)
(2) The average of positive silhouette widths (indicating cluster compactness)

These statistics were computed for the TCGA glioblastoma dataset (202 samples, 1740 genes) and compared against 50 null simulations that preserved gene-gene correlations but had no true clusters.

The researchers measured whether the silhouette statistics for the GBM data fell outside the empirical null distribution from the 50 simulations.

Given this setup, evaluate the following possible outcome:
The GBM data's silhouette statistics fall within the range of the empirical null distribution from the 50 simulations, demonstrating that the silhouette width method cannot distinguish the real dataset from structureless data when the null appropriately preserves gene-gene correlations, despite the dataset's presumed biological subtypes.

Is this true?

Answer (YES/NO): NO